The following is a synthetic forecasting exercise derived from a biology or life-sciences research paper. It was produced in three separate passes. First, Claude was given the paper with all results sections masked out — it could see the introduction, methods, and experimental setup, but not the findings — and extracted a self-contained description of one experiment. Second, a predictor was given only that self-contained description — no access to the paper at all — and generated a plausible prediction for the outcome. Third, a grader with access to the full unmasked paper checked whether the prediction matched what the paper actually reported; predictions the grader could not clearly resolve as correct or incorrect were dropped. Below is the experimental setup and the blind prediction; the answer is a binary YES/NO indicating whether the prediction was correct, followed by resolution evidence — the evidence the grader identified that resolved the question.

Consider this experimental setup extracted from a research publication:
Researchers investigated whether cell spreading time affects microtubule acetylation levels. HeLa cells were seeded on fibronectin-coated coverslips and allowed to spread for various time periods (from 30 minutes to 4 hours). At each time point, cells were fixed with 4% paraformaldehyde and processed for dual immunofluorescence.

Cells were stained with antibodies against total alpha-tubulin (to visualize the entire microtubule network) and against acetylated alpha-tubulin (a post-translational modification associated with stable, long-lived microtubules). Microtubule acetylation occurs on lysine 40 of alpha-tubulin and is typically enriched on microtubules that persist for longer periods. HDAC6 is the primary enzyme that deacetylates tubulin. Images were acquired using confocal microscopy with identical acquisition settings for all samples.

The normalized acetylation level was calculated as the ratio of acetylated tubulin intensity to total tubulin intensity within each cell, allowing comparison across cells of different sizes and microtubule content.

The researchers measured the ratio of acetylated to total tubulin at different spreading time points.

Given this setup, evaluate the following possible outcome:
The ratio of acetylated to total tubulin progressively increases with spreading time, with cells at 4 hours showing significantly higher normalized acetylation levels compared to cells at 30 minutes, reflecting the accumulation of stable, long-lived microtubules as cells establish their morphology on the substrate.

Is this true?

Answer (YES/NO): YES